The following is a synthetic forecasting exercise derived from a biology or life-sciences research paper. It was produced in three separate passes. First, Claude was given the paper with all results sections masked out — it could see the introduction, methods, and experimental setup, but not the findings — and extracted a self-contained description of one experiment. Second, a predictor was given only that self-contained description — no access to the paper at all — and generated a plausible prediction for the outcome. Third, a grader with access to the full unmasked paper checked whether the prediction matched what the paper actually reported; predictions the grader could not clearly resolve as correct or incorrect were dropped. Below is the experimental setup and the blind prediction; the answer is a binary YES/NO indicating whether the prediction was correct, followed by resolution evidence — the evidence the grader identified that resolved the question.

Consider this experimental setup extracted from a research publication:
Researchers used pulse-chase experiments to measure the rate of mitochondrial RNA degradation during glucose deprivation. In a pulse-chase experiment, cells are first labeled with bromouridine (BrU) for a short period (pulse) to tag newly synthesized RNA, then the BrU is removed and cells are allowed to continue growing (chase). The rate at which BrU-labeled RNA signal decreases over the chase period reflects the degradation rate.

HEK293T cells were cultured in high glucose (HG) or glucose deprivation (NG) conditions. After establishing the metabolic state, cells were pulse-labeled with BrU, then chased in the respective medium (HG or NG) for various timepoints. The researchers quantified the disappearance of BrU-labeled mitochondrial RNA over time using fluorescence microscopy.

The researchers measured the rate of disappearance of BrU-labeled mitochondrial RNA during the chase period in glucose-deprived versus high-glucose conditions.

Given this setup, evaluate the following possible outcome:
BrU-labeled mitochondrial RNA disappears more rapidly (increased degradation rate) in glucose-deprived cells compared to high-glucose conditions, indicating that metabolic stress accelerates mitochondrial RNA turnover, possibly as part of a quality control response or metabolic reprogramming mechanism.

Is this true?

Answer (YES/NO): NO